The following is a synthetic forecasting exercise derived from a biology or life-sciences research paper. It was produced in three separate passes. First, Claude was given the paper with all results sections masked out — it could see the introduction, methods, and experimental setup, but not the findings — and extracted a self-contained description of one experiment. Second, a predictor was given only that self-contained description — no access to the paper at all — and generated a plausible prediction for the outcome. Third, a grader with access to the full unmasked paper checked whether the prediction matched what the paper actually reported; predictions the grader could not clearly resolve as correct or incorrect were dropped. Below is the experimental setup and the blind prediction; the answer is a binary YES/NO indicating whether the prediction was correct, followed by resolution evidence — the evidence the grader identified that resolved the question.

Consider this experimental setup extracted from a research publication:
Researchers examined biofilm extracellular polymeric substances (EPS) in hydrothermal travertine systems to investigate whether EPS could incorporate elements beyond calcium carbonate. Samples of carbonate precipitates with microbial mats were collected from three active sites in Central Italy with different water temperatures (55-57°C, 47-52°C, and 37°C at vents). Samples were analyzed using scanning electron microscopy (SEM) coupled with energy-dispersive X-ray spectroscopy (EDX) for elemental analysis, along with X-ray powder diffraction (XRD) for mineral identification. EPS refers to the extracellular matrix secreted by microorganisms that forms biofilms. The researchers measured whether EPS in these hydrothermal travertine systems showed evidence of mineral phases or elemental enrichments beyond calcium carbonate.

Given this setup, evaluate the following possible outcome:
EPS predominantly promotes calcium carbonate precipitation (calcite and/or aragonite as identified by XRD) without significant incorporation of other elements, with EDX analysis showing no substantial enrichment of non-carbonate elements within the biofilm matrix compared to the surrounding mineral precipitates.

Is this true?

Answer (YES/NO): NO